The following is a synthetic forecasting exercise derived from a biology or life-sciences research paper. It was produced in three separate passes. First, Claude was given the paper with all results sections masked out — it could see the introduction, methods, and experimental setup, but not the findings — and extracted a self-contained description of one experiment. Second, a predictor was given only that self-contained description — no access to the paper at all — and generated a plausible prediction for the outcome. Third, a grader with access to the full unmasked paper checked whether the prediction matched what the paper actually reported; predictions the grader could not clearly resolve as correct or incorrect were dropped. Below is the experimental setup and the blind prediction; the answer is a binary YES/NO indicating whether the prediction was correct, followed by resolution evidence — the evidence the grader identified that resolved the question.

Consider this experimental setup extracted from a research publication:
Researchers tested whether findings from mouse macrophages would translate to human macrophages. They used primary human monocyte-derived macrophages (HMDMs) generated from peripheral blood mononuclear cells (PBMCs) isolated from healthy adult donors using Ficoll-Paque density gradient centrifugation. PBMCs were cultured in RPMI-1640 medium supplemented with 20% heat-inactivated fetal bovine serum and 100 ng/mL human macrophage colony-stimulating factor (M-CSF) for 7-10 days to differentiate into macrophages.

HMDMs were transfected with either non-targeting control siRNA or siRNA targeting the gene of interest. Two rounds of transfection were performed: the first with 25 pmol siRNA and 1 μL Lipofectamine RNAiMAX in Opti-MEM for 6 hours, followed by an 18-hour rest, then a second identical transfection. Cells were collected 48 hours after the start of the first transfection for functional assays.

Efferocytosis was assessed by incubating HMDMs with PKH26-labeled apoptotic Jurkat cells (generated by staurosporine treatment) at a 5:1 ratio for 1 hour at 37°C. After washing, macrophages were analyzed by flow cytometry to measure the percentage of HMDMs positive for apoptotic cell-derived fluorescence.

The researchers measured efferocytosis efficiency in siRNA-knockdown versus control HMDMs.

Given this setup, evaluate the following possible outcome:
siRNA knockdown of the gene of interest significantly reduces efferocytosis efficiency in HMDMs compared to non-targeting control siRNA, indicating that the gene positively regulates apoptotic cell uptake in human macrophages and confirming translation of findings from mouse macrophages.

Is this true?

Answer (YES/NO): YES